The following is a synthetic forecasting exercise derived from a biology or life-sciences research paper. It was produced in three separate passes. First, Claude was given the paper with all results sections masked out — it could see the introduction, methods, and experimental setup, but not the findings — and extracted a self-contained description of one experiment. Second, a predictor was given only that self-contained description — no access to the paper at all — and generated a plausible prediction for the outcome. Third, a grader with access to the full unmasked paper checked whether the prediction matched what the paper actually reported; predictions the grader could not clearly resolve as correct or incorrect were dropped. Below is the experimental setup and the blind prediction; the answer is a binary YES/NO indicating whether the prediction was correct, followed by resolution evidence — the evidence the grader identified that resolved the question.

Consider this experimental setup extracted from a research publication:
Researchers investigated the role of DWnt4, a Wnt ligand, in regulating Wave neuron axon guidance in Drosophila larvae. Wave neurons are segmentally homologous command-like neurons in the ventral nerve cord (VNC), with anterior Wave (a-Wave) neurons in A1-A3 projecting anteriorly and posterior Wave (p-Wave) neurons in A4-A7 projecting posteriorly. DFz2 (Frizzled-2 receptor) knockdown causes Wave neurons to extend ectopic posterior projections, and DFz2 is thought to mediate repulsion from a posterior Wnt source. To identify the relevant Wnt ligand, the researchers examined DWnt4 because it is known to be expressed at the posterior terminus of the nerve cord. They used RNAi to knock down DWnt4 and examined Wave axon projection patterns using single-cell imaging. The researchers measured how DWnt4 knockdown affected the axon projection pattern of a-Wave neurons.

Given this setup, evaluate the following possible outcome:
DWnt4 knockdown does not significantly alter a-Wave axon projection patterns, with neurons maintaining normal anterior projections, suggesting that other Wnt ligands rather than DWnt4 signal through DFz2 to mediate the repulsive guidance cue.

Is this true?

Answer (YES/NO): NO